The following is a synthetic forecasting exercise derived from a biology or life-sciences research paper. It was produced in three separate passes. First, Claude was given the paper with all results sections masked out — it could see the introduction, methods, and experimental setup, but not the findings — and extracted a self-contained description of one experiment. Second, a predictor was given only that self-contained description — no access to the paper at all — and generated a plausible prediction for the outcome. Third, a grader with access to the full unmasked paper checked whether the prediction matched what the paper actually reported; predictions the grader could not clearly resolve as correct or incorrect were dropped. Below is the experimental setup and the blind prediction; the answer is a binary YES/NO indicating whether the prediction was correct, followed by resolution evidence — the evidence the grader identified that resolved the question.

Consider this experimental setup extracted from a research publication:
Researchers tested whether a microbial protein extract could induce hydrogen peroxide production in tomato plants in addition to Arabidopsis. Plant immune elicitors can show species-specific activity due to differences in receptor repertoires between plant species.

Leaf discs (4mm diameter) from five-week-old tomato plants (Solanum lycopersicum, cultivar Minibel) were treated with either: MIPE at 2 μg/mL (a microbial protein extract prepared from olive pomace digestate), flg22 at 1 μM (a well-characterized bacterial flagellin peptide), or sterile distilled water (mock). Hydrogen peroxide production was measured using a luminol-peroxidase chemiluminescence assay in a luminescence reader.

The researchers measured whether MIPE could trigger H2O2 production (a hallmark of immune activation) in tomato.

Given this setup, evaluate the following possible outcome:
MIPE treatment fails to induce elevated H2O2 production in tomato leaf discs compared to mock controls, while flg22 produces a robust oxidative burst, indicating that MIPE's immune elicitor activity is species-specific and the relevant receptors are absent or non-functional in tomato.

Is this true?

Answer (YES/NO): NO